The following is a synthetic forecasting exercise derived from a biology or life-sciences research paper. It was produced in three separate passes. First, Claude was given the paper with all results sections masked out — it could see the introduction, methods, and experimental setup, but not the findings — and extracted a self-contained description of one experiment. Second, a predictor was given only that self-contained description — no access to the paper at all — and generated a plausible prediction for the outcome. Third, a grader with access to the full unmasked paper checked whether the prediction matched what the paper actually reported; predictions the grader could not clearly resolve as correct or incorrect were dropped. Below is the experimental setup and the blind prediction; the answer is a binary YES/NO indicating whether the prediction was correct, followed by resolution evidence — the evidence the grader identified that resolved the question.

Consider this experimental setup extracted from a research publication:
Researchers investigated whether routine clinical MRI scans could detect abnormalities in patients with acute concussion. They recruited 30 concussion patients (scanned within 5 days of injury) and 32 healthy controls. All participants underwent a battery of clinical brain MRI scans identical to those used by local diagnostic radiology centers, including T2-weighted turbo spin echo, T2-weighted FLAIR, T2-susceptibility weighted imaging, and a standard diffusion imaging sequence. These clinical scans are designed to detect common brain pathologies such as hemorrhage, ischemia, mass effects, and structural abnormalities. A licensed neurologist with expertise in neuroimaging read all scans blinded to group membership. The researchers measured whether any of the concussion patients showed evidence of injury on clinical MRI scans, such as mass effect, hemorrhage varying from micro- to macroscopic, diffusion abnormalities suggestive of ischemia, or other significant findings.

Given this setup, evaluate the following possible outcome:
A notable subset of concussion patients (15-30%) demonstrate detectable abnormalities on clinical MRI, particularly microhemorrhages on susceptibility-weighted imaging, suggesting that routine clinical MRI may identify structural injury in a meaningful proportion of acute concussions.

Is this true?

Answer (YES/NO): NO